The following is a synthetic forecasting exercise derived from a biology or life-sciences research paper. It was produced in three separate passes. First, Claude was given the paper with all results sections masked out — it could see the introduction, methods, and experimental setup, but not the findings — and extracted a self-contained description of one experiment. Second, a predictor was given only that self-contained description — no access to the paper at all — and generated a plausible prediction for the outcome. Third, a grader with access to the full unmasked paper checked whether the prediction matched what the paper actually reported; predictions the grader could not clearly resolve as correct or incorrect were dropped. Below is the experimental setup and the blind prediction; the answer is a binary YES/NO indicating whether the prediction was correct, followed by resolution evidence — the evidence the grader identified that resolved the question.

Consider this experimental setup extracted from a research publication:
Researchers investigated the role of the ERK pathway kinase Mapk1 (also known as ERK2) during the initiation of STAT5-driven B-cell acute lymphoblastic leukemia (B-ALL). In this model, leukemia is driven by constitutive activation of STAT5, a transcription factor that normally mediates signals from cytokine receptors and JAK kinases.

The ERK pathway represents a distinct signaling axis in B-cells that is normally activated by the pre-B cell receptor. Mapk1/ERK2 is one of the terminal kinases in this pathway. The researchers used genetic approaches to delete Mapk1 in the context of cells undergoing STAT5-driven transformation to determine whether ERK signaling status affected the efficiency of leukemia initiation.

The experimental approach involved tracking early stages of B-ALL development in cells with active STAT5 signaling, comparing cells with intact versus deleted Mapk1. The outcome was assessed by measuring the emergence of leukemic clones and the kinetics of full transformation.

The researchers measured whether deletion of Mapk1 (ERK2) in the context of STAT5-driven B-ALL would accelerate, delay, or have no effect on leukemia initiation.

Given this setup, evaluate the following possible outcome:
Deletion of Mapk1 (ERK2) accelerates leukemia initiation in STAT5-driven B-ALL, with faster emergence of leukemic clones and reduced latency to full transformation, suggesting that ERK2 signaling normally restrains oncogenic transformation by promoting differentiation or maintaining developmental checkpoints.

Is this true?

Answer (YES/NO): YES